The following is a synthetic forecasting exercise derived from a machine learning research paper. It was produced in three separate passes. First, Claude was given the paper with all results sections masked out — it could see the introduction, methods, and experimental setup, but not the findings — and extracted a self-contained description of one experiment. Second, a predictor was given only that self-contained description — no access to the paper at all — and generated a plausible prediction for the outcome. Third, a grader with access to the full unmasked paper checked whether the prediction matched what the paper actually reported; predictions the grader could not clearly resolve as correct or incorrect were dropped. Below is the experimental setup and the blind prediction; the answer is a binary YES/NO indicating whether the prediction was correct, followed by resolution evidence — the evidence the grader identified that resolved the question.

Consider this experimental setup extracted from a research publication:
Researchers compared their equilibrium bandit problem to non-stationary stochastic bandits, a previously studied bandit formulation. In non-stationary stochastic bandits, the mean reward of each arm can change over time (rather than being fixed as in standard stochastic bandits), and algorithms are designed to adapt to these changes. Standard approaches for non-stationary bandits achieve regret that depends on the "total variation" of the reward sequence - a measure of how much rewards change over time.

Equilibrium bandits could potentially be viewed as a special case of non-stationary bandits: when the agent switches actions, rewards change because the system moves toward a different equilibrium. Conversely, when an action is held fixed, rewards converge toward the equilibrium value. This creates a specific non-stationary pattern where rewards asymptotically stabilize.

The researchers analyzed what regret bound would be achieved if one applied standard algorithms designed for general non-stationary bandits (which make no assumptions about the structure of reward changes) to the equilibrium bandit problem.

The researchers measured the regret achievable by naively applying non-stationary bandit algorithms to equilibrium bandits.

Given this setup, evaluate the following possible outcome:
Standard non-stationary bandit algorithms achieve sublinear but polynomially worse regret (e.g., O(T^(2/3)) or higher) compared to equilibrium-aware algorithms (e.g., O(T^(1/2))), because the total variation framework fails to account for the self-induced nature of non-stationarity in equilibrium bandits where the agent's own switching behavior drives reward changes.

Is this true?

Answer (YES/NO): YES